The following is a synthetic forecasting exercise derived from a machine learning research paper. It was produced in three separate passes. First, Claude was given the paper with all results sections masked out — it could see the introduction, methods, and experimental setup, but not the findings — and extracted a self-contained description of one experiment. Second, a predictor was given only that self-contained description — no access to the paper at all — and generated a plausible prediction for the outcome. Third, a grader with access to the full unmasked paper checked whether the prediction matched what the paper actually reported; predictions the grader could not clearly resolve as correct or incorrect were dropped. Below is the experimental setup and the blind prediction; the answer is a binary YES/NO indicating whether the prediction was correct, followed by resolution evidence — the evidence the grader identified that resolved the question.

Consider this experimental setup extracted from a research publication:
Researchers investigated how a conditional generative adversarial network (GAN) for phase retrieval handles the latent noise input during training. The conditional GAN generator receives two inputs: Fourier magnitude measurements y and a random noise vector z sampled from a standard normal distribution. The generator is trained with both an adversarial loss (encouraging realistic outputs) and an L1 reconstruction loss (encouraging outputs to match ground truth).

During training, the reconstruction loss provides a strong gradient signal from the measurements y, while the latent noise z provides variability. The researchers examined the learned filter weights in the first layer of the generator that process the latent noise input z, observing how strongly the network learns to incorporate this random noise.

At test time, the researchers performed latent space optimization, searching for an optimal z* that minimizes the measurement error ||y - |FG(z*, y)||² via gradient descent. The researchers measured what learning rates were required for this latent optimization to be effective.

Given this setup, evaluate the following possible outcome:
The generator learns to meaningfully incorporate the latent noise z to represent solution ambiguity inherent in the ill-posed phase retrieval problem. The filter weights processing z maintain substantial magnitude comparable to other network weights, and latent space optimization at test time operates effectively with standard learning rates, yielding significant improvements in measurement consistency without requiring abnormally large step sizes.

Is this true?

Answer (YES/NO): NO